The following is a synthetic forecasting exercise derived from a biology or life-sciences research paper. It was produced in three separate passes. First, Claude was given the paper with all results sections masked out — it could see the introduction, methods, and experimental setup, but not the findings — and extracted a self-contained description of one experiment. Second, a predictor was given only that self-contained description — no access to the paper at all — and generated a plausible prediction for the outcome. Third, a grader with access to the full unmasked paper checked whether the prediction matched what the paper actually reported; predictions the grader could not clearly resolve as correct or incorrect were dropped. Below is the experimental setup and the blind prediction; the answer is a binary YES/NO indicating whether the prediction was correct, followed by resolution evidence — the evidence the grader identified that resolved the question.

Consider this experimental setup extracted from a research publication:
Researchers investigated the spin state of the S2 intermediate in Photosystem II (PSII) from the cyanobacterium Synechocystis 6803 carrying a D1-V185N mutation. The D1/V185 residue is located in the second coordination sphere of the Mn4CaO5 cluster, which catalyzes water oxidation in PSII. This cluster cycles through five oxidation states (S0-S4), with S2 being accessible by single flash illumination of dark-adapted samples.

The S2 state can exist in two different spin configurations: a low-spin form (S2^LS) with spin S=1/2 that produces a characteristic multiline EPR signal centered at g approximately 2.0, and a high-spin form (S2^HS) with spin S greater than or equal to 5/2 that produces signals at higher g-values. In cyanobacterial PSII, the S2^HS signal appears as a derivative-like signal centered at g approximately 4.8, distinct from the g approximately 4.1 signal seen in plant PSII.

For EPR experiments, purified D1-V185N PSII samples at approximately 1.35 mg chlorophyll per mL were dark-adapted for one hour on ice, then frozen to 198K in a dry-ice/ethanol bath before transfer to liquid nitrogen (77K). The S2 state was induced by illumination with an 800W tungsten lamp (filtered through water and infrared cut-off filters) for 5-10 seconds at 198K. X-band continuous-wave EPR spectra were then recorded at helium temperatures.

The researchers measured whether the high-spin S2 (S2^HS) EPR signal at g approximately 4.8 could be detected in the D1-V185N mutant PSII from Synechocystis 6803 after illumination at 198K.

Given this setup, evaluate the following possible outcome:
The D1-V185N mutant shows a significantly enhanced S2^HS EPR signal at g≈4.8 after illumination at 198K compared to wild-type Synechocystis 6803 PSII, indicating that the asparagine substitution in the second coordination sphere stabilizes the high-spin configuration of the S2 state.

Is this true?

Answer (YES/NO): NO